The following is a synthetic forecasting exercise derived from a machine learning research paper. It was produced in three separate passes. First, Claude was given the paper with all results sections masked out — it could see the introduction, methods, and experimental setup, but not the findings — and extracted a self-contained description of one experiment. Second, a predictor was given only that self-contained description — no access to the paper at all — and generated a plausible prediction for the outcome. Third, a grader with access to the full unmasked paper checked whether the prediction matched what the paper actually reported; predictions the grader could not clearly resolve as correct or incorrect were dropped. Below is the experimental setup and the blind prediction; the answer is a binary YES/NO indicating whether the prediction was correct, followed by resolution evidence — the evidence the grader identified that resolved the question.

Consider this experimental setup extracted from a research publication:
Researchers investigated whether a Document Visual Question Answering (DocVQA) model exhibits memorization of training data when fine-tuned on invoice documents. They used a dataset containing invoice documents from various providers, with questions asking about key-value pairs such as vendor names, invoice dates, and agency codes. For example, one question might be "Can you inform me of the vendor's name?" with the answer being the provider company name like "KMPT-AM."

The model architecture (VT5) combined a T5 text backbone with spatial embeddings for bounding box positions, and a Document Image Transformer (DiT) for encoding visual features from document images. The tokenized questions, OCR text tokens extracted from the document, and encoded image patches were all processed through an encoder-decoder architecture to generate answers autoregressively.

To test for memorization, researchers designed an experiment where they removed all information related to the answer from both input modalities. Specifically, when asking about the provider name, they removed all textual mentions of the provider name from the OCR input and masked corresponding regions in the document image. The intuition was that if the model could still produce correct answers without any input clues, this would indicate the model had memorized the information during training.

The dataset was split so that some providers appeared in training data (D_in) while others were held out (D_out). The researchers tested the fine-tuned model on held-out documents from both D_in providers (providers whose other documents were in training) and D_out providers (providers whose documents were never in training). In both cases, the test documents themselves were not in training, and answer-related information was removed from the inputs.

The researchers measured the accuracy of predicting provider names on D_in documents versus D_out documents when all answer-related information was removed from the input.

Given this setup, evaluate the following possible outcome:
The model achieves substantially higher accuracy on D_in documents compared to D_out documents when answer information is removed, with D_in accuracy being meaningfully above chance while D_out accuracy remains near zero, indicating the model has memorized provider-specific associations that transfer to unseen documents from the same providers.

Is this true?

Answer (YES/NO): YES